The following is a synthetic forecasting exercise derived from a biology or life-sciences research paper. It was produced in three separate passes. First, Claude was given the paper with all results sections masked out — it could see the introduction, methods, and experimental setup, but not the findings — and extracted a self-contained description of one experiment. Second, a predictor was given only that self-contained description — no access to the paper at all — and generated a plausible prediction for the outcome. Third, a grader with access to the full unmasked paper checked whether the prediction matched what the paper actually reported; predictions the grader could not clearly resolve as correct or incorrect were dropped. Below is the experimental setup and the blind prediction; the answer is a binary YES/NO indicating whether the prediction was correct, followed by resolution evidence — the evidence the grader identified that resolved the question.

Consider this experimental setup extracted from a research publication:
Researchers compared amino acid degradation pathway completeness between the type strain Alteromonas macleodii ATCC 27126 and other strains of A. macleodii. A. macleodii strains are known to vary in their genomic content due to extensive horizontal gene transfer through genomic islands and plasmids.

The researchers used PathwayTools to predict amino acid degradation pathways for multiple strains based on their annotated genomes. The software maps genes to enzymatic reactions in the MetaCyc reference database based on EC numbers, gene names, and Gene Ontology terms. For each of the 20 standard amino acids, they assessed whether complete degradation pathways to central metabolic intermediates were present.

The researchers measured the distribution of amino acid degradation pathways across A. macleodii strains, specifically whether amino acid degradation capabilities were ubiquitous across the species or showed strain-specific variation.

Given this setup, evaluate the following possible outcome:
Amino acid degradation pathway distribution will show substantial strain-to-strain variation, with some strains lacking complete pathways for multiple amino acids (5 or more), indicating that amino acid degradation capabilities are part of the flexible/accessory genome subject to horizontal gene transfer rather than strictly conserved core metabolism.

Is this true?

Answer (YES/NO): NO